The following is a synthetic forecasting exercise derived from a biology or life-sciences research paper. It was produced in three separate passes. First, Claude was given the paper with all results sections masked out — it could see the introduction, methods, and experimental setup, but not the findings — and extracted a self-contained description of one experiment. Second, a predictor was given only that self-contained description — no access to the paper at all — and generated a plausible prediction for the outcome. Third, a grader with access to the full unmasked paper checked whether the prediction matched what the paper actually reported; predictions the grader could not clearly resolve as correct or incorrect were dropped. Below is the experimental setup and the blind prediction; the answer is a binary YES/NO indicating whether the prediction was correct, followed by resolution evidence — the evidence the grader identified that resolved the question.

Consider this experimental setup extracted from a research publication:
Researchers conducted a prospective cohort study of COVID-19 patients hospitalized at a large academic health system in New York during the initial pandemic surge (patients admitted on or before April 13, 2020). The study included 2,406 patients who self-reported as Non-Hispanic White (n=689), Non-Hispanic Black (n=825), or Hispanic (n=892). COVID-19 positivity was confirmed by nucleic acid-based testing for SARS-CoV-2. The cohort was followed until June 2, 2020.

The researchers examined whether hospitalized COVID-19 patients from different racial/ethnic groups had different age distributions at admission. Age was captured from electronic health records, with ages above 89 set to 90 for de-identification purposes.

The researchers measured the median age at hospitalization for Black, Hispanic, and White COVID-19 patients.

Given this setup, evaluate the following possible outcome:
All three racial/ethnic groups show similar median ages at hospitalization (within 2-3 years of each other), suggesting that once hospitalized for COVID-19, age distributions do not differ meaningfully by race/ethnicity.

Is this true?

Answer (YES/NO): NO